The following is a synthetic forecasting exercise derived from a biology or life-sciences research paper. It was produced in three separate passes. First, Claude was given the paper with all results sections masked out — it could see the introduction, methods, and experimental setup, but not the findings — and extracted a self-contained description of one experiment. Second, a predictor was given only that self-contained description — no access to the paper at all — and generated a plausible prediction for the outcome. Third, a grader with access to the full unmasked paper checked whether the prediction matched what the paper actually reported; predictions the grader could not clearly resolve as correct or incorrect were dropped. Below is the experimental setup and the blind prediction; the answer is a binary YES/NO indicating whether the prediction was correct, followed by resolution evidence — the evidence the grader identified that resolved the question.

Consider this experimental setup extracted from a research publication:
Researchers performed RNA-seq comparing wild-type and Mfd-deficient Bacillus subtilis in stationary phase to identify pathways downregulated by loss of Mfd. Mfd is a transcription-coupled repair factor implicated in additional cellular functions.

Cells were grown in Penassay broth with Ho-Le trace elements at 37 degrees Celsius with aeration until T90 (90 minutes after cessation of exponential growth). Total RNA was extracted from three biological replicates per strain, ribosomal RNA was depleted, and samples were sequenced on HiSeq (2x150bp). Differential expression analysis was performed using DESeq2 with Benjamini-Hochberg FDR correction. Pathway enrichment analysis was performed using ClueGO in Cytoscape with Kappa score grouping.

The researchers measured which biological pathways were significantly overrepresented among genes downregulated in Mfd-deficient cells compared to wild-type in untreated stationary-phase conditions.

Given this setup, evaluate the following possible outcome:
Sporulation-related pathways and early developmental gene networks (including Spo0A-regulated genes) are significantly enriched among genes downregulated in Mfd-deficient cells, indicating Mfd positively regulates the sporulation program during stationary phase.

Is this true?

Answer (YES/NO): NO